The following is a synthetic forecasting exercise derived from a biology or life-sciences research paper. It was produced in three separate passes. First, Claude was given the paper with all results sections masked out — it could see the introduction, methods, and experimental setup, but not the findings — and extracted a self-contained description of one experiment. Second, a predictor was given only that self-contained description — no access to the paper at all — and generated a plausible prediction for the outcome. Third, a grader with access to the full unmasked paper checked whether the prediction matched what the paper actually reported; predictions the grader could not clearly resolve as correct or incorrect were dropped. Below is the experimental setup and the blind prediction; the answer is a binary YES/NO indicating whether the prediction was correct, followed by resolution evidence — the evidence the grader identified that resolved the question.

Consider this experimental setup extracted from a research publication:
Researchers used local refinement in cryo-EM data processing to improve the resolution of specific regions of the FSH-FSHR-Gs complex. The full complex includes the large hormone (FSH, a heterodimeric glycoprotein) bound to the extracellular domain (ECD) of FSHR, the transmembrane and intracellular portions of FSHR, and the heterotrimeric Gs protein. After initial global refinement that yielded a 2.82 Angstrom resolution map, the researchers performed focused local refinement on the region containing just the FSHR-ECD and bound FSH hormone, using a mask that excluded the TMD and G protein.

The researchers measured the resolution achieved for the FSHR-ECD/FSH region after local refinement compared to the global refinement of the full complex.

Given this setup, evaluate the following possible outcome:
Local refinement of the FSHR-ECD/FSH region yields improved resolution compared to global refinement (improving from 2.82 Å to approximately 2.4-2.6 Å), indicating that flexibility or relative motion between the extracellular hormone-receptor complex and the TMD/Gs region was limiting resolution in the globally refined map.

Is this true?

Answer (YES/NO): NO